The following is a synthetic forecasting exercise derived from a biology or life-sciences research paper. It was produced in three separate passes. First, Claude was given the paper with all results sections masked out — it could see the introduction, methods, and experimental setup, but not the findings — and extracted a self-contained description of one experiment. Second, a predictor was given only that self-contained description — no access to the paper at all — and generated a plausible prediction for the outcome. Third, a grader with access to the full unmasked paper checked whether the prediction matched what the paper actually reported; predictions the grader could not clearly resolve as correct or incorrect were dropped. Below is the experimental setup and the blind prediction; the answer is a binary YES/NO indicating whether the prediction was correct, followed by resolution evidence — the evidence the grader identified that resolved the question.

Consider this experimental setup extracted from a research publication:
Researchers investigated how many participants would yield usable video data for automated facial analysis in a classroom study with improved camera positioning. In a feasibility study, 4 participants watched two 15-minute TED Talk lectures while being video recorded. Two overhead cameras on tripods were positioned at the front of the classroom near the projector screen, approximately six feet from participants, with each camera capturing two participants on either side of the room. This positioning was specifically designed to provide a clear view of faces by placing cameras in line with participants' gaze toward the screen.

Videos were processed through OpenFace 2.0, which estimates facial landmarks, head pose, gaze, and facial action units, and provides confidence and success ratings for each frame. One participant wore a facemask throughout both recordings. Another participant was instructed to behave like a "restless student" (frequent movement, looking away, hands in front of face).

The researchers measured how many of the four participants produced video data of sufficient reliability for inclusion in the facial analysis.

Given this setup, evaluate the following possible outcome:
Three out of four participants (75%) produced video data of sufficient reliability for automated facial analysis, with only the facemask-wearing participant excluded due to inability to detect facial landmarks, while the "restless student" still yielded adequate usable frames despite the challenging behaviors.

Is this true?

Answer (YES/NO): NO